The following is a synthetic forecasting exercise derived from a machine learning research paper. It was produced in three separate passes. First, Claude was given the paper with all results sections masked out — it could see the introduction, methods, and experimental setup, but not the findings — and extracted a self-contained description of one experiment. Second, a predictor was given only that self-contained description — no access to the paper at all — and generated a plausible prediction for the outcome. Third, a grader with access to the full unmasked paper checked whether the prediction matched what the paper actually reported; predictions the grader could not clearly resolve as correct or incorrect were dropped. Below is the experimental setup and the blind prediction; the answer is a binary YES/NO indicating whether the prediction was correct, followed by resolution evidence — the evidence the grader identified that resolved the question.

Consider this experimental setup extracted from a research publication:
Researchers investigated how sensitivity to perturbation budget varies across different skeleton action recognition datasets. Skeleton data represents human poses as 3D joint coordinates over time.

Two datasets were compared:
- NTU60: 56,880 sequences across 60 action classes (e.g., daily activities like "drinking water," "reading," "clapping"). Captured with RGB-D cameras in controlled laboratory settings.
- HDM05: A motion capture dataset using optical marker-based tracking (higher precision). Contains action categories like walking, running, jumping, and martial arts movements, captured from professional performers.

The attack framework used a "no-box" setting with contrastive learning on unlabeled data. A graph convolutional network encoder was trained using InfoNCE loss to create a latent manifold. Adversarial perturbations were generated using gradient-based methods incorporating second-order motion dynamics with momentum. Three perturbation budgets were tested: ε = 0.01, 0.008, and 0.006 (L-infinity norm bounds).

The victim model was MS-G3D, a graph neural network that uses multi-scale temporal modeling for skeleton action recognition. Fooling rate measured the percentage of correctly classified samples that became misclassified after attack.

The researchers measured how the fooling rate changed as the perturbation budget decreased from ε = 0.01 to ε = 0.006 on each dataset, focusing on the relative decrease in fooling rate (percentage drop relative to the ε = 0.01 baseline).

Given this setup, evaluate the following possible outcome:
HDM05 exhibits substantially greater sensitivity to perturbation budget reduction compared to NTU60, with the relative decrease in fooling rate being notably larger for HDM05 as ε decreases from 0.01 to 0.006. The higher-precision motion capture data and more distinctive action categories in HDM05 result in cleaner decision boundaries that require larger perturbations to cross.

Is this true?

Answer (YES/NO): YES